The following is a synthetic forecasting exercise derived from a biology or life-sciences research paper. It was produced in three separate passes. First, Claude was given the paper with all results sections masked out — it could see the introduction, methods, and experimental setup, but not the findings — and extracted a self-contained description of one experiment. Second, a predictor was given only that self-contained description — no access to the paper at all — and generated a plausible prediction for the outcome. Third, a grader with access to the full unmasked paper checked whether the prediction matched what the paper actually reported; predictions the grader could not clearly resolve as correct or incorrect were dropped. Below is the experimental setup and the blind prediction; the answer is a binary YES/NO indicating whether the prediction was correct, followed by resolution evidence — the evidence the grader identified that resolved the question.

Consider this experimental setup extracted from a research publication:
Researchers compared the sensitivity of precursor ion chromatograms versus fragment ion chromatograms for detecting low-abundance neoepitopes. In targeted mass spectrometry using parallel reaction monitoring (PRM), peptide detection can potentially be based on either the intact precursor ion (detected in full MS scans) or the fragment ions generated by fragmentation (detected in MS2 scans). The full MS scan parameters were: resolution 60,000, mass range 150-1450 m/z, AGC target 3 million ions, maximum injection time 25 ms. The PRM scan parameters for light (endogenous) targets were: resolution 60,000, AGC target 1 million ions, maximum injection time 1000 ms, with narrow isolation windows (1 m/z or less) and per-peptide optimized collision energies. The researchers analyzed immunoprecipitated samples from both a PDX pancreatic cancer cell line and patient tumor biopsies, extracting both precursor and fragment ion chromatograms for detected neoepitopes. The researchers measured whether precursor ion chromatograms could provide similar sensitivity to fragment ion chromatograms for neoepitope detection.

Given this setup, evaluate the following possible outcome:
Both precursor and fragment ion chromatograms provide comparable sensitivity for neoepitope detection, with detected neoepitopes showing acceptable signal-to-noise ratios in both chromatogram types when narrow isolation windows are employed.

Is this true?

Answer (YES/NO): NO